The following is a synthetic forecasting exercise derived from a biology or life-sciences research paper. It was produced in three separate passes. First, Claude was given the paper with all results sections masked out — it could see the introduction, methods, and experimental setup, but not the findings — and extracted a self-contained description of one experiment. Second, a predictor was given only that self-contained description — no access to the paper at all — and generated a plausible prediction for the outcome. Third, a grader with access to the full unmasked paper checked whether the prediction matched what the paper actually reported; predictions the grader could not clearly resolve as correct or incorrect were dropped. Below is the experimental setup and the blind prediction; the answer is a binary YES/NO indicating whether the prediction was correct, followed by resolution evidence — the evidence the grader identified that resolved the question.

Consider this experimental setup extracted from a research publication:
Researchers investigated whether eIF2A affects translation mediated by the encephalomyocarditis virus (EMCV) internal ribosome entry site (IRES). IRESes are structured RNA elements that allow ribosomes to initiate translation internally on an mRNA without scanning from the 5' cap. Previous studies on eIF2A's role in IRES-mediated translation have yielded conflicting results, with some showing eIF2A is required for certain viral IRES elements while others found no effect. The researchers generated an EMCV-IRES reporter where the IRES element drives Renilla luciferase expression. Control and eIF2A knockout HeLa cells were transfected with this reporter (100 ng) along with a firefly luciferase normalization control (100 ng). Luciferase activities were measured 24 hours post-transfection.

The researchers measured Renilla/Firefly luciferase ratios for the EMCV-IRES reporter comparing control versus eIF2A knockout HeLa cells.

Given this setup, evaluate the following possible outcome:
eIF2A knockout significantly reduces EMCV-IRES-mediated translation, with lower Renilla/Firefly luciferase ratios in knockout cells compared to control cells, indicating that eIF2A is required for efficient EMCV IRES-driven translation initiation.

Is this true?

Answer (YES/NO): NO